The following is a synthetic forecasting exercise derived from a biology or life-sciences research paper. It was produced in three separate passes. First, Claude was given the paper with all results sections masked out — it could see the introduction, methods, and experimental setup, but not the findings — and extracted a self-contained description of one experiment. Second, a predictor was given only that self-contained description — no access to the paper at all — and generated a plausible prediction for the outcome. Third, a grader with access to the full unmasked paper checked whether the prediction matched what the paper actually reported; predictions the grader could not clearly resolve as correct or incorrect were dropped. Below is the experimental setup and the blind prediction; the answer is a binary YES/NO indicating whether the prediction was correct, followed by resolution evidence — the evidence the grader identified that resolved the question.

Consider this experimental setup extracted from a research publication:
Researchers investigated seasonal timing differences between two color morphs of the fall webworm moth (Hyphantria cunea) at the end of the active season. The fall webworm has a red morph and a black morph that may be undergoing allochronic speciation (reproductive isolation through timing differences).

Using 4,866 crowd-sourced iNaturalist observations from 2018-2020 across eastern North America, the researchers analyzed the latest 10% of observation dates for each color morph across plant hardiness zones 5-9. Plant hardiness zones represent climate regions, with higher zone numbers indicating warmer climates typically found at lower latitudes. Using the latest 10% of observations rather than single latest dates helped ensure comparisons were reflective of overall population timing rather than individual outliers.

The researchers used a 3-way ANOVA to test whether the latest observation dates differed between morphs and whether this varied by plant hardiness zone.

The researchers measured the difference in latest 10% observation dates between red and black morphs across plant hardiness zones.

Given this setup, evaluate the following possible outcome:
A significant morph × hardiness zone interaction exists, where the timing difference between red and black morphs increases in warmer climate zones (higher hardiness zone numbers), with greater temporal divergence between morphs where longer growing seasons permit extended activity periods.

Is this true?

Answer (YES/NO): NO